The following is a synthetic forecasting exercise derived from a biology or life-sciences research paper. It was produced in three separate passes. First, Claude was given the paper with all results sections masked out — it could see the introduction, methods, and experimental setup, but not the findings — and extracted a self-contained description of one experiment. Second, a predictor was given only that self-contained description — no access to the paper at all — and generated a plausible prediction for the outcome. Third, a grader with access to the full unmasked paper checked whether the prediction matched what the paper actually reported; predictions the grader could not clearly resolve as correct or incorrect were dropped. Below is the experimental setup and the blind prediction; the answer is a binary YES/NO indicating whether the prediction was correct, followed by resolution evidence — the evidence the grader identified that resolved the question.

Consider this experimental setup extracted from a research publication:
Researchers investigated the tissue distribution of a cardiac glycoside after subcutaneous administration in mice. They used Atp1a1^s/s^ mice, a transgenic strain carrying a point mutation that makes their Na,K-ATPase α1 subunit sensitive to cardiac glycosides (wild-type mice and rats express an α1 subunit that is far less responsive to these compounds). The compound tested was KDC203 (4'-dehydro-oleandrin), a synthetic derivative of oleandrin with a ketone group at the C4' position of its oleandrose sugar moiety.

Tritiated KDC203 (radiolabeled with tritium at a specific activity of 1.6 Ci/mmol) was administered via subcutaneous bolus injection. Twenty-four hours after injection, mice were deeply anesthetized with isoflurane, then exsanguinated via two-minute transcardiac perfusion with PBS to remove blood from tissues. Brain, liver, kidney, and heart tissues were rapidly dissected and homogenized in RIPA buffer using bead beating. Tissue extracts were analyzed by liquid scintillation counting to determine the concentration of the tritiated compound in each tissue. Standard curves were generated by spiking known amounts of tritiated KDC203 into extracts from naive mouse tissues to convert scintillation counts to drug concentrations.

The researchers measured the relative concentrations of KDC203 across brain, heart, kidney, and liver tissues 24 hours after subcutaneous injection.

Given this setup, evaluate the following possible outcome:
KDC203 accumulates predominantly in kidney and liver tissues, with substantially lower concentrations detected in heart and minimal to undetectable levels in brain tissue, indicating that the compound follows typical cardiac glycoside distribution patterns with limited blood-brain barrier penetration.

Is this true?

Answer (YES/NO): NO